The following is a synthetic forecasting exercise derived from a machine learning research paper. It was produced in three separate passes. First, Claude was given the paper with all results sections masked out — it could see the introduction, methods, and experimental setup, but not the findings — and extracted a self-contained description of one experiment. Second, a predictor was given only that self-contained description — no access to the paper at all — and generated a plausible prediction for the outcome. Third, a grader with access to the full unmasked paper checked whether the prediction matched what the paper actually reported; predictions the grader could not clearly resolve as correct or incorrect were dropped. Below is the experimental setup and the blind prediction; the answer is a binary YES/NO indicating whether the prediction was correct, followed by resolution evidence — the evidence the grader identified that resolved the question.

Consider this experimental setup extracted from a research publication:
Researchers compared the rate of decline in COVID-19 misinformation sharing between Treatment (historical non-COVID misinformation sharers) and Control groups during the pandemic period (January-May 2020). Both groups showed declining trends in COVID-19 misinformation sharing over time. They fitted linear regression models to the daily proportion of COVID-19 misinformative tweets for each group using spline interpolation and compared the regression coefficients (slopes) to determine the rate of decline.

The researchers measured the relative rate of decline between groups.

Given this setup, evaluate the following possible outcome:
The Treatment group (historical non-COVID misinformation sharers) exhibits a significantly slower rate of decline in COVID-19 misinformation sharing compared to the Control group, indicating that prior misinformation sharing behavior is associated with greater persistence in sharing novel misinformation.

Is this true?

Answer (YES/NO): YES